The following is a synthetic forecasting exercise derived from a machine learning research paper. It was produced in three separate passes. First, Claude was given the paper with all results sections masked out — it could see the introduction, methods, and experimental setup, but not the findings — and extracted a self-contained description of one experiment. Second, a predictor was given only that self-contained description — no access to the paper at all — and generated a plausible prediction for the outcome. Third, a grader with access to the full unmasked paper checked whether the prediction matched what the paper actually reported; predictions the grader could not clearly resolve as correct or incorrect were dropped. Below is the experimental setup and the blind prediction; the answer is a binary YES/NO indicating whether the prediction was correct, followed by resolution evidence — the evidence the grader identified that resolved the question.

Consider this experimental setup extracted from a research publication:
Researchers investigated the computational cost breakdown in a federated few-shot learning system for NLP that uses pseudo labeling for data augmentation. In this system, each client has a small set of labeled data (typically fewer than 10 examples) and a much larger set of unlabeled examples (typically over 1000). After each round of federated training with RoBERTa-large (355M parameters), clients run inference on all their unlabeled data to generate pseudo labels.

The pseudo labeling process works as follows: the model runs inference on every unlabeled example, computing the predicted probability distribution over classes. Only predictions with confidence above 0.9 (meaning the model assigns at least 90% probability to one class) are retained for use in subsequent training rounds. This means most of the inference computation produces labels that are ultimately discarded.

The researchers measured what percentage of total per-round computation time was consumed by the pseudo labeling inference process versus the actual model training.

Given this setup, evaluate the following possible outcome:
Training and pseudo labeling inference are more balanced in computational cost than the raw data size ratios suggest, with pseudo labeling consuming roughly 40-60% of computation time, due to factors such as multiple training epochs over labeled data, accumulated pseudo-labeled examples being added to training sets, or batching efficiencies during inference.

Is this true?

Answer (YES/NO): NO